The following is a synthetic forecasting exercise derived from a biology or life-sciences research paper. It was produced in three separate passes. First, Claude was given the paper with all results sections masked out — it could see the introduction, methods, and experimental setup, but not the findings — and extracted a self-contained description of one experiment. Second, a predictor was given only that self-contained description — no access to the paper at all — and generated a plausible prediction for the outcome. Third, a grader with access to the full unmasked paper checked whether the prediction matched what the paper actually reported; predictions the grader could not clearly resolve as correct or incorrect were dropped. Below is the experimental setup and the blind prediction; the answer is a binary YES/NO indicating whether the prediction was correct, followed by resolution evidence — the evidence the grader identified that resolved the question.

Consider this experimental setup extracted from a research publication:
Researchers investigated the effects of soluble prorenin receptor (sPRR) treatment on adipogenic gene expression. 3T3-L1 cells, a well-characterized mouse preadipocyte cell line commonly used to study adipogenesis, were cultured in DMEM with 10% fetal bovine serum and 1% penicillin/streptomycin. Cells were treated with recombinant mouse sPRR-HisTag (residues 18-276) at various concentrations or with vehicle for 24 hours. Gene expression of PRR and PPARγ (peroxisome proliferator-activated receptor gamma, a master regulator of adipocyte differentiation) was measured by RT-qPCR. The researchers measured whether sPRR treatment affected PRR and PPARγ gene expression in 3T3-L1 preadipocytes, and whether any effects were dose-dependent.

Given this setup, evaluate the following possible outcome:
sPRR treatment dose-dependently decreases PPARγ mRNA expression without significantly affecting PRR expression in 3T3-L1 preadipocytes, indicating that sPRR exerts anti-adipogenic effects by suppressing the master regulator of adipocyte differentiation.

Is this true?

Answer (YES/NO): NO